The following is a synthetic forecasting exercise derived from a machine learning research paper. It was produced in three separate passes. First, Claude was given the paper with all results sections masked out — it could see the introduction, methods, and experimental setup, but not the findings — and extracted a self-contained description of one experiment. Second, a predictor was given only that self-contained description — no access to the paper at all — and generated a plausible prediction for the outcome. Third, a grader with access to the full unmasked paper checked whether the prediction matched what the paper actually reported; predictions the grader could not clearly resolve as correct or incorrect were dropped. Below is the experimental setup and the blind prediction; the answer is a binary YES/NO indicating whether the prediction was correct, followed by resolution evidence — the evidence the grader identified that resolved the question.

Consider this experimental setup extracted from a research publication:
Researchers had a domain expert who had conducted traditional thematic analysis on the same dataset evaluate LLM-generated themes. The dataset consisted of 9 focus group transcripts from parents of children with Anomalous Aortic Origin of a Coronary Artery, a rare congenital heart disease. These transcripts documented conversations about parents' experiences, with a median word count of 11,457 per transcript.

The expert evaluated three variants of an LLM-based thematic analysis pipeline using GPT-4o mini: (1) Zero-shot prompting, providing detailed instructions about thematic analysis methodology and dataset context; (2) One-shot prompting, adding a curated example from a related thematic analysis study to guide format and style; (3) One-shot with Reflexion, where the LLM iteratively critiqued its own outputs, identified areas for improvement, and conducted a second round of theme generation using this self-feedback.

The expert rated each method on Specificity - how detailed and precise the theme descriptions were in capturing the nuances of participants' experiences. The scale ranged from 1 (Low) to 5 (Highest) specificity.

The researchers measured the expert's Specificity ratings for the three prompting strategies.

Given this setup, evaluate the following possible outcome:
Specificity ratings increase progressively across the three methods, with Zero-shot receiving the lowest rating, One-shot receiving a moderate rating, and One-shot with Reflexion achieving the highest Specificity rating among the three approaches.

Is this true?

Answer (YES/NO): NO